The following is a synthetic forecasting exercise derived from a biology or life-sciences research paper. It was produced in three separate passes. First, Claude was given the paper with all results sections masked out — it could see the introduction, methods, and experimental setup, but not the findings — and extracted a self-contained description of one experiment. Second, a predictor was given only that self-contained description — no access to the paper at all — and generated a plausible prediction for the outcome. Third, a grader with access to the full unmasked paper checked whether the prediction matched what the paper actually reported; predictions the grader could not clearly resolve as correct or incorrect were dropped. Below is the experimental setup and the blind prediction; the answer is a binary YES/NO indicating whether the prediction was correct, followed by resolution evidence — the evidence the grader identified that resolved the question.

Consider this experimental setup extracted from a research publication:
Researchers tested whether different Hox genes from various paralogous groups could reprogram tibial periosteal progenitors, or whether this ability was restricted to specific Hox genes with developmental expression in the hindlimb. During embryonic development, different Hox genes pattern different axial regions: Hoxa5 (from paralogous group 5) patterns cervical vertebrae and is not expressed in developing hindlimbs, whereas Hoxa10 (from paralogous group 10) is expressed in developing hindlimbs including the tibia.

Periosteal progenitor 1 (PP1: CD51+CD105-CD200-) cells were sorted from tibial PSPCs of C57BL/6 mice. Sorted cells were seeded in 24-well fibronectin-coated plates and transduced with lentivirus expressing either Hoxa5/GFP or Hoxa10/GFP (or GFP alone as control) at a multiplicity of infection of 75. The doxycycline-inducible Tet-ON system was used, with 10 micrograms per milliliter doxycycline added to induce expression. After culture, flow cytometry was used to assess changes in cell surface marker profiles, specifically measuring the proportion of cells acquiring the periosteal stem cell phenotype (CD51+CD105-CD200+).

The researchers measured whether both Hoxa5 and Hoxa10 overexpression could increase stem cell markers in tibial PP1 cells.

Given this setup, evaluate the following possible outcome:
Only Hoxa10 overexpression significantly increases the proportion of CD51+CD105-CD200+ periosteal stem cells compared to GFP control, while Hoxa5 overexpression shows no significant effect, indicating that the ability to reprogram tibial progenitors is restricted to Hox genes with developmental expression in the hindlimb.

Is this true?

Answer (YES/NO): YES